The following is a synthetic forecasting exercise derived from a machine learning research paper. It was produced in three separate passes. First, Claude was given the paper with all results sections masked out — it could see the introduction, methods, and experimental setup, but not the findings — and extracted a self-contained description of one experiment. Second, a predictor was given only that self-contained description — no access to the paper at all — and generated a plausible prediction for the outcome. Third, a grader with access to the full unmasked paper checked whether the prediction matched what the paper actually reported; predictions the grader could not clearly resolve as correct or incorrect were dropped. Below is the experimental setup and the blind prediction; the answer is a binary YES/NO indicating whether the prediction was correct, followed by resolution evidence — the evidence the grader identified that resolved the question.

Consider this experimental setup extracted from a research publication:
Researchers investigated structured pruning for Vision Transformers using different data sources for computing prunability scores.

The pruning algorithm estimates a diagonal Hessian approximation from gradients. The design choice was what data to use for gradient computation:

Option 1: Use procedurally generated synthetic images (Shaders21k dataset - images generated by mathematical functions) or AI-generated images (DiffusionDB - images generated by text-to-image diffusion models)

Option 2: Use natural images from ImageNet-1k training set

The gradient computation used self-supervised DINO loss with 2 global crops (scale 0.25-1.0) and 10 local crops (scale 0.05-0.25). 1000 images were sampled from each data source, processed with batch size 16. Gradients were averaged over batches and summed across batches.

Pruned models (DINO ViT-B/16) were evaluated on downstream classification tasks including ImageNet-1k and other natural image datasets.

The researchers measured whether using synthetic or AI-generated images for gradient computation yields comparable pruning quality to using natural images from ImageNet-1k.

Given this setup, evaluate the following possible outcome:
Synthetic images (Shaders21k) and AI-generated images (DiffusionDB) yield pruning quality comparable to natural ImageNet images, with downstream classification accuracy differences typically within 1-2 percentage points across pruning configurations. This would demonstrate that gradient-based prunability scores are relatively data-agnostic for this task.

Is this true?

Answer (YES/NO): NO